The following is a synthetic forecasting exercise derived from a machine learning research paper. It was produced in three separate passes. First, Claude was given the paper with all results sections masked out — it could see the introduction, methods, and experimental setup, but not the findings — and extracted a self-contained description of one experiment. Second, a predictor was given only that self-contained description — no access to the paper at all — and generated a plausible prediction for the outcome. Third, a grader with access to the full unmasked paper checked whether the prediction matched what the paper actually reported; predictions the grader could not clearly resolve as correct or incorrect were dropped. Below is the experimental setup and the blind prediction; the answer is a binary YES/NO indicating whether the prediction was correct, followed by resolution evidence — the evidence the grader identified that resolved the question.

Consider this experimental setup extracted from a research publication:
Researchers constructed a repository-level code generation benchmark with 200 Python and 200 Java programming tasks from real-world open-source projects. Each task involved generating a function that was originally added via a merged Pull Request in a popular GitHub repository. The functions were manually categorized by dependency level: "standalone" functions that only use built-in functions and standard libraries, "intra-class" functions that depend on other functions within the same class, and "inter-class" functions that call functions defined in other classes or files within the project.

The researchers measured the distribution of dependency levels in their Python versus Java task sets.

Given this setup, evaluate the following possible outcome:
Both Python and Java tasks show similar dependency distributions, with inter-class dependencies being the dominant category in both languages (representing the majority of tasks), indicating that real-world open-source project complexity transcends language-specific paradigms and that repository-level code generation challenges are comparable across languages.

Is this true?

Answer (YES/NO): YES